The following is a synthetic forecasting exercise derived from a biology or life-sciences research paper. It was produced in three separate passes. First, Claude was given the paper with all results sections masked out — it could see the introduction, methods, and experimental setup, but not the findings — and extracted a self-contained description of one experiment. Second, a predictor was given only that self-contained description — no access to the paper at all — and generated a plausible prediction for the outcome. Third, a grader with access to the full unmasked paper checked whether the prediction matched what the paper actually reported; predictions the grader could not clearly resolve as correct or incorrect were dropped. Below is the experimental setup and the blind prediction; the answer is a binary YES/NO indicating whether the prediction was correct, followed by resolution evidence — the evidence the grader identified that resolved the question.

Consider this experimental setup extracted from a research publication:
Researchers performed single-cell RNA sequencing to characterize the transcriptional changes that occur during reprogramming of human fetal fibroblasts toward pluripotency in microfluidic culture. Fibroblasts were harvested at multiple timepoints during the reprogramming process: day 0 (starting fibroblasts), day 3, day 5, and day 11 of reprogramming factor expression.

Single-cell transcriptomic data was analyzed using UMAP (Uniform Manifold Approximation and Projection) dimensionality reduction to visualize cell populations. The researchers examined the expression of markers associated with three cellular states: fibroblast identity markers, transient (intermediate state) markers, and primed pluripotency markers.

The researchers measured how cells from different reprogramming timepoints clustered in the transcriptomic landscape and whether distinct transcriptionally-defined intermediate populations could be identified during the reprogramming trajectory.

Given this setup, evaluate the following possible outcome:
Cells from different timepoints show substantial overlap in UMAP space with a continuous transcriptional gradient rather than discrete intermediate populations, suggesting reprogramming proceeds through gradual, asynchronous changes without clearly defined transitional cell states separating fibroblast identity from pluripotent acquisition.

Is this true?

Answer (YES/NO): NO